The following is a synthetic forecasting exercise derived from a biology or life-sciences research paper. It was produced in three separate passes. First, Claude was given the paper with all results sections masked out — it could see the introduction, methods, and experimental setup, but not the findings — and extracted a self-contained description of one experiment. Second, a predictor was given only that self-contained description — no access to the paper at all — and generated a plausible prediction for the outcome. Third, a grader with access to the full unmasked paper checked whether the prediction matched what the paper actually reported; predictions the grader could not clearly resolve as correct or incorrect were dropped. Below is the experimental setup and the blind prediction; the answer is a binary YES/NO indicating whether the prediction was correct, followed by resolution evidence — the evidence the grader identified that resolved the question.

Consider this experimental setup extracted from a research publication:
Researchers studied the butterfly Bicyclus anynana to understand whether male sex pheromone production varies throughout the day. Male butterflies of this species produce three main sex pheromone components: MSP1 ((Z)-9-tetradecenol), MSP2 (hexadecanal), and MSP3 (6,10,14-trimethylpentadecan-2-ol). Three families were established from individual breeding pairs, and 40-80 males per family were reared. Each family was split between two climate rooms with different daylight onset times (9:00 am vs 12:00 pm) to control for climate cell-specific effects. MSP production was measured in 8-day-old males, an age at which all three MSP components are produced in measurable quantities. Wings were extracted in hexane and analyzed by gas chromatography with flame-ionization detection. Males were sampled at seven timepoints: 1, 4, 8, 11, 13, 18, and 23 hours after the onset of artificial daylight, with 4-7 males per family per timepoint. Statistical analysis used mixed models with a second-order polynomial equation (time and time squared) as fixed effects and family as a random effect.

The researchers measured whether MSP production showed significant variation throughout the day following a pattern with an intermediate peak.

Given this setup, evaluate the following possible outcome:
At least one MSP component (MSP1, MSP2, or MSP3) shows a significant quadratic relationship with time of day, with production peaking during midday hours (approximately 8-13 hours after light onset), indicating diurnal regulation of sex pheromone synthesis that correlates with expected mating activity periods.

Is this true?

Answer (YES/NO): NO